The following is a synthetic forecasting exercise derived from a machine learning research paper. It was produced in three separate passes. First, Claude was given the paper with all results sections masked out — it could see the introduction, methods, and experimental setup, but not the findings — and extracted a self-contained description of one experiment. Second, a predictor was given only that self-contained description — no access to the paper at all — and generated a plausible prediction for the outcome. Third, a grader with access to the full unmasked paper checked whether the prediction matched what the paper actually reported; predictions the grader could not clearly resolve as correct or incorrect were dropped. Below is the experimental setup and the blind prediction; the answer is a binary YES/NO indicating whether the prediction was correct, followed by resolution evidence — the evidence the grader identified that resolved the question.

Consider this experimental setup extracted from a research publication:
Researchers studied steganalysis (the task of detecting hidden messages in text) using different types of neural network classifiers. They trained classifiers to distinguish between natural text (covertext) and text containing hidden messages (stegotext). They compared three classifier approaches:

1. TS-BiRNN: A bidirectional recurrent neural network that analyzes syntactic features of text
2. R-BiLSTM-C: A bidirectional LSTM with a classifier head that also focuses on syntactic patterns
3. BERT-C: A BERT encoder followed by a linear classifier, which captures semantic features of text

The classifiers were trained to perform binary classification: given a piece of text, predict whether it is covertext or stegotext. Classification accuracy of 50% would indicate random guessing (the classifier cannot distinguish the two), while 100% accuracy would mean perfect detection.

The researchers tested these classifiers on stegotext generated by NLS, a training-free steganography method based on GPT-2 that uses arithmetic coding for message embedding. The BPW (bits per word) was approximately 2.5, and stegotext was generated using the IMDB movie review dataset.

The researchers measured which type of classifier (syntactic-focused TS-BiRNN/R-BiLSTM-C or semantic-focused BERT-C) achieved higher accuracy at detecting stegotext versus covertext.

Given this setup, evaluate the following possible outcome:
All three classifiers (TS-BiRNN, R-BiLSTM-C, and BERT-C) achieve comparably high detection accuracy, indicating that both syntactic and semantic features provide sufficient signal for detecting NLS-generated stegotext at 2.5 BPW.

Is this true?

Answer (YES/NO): NO